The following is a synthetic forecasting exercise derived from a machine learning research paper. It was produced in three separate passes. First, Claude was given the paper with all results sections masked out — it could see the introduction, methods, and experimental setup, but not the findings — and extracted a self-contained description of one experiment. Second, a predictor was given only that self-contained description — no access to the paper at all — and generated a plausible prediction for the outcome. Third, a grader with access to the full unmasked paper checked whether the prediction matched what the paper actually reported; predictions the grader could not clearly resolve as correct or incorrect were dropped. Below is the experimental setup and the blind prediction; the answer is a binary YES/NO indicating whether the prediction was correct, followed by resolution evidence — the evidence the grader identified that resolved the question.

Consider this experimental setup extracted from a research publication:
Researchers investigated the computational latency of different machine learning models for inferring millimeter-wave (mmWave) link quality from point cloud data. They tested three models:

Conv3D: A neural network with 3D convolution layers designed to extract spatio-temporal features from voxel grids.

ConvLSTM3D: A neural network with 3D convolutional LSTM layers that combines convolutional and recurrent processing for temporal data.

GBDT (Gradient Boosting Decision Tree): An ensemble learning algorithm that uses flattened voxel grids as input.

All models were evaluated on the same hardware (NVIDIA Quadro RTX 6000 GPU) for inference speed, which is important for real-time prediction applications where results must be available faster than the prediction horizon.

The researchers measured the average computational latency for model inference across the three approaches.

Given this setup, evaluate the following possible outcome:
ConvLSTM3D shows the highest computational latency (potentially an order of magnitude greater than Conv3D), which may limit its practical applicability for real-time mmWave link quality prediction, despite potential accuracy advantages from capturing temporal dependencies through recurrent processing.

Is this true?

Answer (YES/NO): NO